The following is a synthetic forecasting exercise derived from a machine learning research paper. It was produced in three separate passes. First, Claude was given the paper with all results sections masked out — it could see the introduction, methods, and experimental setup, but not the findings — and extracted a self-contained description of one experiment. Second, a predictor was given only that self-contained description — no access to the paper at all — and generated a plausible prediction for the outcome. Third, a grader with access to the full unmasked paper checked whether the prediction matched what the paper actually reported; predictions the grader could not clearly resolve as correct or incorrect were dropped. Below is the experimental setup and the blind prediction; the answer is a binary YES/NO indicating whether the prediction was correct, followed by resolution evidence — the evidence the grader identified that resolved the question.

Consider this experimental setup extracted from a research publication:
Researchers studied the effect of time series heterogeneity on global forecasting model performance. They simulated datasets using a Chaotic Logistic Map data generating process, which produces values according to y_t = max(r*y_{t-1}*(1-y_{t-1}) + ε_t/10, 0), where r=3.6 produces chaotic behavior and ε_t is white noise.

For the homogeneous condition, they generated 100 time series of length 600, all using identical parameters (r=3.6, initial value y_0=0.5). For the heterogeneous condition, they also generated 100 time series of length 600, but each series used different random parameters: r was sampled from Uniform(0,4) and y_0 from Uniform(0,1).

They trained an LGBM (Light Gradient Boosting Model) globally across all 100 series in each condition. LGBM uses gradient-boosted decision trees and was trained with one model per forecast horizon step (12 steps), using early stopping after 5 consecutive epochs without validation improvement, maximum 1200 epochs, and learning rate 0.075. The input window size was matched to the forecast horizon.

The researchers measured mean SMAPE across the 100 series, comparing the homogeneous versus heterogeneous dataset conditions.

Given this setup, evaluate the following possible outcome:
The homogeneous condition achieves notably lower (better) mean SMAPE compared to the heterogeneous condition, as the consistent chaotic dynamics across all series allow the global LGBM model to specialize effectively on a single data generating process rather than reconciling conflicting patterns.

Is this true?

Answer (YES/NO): NO